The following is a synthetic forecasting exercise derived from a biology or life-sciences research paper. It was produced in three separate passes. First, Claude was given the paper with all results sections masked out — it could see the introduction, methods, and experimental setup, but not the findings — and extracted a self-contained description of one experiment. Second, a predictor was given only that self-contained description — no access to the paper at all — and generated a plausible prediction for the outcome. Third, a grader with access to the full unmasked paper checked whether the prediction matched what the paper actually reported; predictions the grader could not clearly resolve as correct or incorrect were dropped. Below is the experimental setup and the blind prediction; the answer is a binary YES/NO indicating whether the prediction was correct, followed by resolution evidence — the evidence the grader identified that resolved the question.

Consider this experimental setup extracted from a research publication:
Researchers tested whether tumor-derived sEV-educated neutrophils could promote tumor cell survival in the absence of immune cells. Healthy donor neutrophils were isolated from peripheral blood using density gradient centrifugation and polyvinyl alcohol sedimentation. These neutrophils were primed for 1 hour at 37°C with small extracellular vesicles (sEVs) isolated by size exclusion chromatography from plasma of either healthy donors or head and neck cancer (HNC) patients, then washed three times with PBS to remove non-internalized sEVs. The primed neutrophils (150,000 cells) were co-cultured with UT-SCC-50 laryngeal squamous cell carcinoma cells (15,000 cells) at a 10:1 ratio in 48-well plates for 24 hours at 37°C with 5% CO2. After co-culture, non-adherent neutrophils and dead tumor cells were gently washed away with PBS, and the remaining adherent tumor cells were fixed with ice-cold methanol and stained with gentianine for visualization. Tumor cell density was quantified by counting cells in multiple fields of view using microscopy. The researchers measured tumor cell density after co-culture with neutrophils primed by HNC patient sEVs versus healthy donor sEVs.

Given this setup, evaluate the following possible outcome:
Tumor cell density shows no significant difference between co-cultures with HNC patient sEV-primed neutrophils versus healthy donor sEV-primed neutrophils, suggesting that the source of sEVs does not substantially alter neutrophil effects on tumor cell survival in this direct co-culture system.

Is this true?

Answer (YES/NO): NO